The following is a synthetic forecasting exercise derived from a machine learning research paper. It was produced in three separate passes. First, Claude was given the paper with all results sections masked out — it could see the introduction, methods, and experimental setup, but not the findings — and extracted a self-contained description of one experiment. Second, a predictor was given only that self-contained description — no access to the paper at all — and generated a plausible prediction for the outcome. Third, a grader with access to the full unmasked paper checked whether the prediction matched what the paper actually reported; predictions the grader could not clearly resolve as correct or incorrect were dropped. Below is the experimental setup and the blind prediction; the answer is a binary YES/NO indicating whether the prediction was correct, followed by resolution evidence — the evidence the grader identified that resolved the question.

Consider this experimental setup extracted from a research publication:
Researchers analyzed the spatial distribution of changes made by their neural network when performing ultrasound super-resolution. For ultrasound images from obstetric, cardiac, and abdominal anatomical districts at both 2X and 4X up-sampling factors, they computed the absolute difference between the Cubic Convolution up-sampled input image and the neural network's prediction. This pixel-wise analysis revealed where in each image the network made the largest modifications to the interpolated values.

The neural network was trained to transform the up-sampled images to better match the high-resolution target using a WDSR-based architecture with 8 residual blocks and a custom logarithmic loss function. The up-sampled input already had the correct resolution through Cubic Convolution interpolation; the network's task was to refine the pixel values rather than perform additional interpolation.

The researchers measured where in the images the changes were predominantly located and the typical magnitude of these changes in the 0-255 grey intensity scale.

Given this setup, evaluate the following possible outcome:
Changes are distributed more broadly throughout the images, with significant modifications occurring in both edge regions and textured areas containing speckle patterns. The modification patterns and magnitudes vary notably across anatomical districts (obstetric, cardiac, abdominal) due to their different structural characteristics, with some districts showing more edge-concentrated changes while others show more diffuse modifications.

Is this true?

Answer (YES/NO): NO